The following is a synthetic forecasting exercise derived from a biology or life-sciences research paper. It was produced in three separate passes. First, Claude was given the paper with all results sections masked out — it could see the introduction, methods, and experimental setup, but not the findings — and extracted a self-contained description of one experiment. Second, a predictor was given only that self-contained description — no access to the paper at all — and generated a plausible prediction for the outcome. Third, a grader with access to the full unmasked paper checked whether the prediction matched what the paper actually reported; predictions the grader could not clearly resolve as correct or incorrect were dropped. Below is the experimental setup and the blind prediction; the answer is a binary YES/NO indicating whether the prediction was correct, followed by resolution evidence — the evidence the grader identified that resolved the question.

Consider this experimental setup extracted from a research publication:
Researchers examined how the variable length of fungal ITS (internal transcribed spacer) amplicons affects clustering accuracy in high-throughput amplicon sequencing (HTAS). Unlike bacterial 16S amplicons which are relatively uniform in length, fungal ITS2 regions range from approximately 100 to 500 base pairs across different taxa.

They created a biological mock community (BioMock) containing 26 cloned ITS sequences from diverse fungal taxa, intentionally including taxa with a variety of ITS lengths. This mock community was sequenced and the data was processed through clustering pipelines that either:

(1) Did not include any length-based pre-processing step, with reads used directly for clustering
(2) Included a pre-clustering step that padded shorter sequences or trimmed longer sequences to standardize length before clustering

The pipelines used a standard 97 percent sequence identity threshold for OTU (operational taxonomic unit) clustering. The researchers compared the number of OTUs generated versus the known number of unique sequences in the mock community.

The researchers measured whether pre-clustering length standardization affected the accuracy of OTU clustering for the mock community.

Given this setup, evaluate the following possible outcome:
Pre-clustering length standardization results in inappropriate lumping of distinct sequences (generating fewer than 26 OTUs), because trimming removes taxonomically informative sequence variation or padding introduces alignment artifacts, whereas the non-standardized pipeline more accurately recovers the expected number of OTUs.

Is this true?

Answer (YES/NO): NO